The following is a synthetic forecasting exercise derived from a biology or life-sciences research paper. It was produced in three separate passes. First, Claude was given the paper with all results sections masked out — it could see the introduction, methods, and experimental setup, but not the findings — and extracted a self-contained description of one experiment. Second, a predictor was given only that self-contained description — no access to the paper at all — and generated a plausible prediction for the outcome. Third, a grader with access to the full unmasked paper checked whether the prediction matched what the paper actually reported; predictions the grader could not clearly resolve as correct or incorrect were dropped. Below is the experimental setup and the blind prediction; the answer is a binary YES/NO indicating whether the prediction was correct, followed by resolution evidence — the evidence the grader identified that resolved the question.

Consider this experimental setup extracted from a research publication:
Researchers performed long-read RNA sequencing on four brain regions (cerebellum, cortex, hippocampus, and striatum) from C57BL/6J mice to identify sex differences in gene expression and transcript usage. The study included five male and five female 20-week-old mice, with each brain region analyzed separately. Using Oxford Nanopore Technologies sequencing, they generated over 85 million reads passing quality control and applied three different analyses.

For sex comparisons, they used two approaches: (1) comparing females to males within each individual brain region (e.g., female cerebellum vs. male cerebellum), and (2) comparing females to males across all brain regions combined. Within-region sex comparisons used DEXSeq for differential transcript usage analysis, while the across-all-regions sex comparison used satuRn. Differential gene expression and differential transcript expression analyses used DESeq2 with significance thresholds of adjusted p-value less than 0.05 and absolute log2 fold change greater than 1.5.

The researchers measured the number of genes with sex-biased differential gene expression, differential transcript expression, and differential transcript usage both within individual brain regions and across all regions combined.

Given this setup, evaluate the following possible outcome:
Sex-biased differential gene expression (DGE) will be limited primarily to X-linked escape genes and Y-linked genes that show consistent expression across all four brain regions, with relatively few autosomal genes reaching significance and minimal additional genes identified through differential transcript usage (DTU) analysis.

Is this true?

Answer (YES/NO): NO